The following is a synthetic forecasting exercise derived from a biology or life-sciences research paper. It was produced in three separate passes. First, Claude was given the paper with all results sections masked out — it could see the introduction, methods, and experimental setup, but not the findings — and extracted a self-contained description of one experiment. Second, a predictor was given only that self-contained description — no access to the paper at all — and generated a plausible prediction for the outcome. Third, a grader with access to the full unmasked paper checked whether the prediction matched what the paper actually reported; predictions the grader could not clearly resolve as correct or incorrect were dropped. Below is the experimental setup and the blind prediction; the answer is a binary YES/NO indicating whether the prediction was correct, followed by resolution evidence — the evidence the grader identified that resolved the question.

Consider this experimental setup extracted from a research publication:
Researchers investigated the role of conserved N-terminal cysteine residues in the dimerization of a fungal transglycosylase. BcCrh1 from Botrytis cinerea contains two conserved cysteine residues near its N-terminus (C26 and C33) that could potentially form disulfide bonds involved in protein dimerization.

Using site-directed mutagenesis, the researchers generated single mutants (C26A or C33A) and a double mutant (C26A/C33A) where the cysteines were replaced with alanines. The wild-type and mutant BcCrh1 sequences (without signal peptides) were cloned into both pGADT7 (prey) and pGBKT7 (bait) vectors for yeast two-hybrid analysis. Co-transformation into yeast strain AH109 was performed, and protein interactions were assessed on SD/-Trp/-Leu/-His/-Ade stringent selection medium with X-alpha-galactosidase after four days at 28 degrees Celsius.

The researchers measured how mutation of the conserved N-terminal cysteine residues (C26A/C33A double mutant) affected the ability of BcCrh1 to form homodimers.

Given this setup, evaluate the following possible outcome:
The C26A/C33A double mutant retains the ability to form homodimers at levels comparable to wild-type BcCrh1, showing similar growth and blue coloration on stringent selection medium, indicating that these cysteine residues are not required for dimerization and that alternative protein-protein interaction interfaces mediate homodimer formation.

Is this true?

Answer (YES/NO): NO